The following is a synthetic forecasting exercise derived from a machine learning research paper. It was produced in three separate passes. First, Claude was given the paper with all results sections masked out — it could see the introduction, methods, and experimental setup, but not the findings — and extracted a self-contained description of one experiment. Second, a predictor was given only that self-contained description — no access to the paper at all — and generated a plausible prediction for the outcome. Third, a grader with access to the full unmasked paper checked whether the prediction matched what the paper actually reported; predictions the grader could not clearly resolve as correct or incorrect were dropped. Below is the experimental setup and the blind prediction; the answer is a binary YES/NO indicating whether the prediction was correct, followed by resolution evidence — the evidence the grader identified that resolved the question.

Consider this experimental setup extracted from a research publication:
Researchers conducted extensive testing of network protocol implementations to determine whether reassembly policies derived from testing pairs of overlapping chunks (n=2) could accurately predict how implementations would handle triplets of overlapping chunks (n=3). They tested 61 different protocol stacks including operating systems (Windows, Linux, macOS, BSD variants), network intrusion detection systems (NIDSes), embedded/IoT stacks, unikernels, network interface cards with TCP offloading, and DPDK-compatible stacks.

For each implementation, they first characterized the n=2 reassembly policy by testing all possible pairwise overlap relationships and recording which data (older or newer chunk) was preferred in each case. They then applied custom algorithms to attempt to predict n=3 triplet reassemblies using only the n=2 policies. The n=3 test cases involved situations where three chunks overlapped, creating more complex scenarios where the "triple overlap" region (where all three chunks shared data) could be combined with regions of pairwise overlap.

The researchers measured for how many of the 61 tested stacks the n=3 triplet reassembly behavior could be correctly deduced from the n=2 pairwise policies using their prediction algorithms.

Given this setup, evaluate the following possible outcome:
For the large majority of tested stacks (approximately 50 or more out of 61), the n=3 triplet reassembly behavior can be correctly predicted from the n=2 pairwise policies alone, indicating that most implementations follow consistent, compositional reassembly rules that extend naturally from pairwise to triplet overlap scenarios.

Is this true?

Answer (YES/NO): NO